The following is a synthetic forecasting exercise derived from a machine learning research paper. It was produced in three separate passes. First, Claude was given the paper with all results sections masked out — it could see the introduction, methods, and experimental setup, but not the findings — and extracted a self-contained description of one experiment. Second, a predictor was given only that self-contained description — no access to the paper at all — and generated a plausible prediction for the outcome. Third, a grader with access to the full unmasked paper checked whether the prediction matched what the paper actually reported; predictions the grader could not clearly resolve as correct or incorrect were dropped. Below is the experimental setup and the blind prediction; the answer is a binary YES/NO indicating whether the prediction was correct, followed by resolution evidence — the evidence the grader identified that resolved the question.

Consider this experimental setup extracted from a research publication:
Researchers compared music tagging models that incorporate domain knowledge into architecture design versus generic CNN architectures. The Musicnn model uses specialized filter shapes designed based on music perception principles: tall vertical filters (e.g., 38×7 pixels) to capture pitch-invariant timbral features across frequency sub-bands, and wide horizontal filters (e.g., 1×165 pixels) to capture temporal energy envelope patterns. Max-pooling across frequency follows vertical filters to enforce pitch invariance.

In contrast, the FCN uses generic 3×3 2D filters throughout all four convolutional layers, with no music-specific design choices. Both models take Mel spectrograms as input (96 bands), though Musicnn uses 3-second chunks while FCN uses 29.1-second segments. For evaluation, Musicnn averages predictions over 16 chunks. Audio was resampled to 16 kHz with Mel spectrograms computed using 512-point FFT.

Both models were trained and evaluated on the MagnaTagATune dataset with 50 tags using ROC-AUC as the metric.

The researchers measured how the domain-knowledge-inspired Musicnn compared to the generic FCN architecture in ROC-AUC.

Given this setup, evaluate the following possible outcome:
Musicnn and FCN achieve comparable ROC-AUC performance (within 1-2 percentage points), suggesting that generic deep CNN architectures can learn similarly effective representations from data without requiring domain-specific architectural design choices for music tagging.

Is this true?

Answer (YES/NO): NO